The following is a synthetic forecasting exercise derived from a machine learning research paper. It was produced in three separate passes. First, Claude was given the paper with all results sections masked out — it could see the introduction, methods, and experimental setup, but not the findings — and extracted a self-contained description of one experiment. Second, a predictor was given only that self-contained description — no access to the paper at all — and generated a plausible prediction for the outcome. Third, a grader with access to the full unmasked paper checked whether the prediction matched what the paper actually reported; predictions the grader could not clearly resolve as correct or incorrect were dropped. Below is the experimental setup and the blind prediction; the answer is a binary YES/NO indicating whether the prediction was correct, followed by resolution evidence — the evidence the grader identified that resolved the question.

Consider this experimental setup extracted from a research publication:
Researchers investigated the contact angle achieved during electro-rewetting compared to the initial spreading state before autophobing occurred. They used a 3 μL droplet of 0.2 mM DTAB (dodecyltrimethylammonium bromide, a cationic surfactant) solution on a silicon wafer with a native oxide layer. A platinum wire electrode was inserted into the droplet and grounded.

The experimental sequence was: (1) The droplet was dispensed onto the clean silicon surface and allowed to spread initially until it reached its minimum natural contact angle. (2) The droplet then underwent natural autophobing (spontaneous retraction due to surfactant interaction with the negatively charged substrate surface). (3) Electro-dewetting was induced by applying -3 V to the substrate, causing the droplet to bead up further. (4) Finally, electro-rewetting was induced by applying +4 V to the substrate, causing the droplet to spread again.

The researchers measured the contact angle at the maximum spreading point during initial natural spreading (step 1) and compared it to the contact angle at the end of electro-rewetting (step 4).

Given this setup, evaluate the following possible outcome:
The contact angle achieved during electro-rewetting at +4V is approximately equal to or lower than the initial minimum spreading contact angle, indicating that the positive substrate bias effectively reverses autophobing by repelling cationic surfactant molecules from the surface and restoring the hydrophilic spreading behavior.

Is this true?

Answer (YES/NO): YES